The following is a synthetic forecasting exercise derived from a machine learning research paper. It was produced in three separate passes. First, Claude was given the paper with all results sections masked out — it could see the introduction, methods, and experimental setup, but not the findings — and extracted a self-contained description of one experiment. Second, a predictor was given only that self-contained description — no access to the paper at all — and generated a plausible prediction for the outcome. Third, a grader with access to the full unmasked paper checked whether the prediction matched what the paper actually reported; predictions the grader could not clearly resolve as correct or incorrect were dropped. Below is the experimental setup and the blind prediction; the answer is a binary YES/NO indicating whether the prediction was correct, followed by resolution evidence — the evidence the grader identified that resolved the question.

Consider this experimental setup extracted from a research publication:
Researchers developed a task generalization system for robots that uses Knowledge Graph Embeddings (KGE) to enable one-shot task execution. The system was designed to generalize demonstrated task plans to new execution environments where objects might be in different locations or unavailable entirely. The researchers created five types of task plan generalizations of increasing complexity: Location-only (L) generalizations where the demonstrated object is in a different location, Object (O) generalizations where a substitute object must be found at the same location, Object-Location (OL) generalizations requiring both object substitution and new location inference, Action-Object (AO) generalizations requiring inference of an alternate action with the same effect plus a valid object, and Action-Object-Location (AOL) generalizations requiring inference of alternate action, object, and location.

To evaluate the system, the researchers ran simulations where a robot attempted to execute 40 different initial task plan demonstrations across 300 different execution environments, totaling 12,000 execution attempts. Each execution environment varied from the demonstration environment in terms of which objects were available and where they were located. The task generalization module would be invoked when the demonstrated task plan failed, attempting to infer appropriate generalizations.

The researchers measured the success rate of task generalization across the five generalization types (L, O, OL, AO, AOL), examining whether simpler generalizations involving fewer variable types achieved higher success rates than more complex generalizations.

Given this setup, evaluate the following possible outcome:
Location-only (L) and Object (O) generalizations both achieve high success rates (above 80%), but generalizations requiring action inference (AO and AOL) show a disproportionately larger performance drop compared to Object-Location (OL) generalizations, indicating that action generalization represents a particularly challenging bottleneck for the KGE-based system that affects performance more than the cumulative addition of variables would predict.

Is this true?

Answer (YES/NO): NO